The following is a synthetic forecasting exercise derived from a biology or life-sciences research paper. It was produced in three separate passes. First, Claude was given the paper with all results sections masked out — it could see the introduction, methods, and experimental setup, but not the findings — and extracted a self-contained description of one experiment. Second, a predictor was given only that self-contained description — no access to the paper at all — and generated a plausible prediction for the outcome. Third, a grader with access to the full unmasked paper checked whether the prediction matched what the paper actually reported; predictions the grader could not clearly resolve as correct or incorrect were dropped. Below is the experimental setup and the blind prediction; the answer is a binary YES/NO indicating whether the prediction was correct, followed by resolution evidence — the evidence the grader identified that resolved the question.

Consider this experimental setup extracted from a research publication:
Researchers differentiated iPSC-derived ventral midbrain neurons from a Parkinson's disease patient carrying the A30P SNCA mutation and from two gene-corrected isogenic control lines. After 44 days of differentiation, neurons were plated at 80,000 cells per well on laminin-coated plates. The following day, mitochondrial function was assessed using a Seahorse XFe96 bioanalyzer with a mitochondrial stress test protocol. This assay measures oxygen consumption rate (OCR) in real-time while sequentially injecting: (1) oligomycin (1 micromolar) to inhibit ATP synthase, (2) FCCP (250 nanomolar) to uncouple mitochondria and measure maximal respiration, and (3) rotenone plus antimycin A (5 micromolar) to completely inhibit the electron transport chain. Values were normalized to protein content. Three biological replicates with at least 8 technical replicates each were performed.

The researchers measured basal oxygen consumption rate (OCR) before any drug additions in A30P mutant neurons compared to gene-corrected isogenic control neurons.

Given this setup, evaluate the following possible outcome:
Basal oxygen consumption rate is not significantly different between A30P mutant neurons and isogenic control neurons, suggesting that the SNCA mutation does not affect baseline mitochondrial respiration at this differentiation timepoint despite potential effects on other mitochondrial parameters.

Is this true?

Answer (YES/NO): NO